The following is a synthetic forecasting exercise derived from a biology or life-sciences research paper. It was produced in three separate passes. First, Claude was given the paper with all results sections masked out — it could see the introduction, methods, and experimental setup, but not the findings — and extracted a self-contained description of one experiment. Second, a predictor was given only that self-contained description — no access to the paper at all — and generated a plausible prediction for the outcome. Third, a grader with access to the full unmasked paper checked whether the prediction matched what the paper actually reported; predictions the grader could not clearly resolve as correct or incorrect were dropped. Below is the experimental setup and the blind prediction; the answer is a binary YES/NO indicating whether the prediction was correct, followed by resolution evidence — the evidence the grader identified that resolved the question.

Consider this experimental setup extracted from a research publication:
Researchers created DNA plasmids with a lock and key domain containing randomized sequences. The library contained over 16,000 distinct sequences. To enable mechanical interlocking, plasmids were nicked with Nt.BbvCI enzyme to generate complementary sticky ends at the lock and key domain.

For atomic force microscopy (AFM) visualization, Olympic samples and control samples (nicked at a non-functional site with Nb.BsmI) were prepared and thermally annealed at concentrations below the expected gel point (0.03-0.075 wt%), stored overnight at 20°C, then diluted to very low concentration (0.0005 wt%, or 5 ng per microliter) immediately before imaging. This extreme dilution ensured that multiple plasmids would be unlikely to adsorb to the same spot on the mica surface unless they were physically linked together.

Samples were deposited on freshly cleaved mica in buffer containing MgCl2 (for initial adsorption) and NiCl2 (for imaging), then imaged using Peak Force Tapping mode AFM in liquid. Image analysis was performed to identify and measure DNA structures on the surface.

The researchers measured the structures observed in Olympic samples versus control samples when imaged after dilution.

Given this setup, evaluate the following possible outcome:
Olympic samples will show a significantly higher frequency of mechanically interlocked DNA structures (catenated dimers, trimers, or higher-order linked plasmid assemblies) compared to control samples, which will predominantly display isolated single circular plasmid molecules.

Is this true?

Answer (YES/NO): YES